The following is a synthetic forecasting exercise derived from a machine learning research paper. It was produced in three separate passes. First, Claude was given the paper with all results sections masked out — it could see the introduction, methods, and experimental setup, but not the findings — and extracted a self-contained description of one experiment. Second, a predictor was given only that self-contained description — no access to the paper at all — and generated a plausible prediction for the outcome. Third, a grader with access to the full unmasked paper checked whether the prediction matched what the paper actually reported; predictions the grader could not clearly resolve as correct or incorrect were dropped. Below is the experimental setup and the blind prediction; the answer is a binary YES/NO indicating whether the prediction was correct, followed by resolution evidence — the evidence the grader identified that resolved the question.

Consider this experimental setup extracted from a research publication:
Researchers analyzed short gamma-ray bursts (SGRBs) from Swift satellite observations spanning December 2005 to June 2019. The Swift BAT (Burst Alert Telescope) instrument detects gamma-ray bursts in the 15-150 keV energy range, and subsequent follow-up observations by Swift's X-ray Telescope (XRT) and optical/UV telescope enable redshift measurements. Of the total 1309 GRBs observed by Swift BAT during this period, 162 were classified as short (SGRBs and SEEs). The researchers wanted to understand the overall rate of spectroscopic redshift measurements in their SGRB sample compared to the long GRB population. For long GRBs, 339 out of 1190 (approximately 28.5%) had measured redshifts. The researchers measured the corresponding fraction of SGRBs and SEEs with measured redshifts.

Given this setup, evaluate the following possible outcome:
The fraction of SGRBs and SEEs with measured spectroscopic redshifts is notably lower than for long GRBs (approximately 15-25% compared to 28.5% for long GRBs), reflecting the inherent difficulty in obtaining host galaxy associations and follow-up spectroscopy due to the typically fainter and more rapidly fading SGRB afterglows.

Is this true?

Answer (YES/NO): NO